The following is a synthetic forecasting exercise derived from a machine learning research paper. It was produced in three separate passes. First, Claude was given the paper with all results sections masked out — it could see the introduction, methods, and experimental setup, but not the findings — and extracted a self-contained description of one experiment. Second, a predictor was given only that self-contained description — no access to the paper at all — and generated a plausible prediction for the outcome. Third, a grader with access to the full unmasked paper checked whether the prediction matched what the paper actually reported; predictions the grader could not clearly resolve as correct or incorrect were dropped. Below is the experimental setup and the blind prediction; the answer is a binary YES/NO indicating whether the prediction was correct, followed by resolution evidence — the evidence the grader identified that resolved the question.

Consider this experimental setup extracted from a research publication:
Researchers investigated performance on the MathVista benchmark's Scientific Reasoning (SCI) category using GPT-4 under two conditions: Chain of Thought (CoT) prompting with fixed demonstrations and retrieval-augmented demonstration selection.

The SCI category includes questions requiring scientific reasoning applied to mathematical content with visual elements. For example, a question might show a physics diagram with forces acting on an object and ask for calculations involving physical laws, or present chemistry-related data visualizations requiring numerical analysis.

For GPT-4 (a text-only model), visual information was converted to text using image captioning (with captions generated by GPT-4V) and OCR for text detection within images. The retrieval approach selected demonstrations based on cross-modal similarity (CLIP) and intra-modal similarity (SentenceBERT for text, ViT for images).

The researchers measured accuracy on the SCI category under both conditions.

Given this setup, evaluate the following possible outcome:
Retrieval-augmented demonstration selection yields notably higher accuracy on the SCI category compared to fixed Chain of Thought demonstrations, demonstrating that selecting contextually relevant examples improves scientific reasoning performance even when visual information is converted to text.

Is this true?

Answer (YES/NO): NO